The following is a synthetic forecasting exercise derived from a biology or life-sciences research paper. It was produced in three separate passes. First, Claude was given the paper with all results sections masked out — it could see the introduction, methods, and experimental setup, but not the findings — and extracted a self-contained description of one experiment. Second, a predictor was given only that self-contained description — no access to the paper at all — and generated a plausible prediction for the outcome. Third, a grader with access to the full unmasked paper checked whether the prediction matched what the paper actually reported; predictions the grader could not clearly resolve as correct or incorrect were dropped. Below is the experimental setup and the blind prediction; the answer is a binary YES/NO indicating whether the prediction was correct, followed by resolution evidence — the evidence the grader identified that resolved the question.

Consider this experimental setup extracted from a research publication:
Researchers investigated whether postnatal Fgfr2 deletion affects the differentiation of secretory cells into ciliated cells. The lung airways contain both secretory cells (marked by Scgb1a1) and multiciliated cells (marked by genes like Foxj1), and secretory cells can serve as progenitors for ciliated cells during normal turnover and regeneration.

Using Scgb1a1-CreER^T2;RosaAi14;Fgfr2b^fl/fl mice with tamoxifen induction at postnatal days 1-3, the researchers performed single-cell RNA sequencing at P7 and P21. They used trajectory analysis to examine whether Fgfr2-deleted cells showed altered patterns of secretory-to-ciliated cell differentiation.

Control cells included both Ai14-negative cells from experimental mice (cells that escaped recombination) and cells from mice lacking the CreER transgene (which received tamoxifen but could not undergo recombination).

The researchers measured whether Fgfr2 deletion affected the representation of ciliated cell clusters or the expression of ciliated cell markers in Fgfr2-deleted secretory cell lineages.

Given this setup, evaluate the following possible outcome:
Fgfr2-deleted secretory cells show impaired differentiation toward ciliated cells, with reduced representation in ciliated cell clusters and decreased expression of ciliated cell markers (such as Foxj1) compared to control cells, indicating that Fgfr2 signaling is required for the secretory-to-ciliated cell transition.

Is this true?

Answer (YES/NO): NO